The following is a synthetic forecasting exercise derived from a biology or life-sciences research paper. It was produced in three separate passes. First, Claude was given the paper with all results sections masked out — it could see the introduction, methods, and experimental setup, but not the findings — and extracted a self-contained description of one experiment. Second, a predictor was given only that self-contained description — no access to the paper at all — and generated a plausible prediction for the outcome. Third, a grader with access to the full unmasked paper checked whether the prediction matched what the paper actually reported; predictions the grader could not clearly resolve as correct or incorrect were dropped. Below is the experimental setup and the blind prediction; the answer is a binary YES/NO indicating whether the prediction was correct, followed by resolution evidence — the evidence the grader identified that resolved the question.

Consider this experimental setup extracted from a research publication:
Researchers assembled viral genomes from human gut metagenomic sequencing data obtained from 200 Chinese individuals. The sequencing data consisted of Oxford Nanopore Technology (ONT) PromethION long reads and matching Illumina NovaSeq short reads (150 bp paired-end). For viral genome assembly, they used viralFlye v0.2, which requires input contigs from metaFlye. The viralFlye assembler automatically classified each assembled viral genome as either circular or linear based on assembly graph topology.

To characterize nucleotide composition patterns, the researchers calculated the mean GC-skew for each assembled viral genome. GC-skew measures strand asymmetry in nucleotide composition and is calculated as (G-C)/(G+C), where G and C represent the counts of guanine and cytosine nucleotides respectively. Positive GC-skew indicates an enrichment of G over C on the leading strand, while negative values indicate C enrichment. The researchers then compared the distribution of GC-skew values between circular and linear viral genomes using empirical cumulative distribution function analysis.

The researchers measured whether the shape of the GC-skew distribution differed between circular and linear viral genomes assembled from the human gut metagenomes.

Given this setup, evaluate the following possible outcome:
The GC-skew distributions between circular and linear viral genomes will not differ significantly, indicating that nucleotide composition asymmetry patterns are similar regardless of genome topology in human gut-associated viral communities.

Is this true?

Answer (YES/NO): NO